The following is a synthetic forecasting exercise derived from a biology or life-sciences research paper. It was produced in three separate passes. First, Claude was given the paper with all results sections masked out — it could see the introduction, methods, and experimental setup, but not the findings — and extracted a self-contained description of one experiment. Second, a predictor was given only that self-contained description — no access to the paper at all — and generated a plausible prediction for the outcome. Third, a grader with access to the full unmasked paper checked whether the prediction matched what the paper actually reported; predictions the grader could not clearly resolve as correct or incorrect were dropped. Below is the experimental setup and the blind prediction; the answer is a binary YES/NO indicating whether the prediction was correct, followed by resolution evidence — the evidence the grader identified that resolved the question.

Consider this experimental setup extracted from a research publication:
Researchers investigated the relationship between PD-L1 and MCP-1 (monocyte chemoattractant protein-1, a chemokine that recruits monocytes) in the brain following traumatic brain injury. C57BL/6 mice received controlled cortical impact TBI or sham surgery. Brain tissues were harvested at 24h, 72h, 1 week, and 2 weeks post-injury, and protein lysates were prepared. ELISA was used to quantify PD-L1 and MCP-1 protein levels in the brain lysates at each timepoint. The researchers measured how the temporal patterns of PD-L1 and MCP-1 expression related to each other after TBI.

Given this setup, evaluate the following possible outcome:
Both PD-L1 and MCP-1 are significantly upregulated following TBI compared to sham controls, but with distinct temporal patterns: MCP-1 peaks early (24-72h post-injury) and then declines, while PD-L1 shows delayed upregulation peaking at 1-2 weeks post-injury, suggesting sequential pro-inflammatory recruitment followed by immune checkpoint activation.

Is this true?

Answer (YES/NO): NO